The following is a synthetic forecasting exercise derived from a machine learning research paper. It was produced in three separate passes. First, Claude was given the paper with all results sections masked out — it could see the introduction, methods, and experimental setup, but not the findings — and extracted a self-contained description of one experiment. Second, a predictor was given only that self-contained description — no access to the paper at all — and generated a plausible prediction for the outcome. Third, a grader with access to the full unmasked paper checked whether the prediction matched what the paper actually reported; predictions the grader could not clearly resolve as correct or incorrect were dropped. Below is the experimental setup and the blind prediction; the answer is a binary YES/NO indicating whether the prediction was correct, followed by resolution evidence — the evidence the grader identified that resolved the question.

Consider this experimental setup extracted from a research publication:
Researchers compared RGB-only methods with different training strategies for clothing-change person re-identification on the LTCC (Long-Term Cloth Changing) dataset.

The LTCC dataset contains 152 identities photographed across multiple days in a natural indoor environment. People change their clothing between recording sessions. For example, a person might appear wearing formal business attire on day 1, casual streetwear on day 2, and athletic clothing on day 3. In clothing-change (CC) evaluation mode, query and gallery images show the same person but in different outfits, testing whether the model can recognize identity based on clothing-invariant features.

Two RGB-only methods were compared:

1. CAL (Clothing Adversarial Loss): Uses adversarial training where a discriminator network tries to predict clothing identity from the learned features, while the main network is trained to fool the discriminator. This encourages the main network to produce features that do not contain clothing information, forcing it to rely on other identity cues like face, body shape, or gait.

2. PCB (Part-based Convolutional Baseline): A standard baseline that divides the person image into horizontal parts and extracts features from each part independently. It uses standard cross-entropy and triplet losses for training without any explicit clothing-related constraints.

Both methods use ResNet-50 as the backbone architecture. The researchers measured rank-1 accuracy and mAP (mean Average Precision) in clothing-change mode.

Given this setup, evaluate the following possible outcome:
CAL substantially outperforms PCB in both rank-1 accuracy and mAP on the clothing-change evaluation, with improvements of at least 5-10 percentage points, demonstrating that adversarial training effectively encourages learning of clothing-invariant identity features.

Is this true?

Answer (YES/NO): YES